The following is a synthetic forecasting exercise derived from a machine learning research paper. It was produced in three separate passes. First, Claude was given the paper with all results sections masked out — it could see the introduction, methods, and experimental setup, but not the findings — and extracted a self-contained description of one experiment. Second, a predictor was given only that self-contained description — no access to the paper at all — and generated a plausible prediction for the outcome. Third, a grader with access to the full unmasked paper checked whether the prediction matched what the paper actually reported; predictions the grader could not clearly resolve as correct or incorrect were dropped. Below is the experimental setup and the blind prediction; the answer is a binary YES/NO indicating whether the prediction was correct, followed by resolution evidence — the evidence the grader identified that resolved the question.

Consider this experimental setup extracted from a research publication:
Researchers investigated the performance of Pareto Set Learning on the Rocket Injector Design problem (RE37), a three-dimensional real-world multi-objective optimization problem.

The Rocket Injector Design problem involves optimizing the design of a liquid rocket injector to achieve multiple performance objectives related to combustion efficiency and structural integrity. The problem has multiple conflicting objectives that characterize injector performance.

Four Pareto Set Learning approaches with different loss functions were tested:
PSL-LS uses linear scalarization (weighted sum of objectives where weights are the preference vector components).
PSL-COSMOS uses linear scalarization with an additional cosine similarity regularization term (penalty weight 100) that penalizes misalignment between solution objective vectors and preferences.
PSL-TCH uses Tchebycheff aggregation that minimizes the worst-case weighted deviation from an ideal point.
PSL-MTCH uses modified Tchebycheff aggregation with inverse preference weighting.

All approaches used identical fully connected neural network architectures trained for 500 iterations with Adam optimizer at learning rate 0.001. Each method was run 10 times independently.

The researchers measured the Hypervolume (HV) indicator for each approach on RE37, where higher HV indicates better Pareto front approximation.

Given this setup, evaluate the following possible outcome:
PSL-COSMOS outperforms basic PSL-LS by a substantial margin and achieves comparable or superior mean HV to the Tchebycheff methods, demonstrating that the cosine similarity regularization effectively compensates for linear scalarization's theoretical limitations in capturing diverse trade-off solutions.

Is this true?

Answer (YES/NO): NO